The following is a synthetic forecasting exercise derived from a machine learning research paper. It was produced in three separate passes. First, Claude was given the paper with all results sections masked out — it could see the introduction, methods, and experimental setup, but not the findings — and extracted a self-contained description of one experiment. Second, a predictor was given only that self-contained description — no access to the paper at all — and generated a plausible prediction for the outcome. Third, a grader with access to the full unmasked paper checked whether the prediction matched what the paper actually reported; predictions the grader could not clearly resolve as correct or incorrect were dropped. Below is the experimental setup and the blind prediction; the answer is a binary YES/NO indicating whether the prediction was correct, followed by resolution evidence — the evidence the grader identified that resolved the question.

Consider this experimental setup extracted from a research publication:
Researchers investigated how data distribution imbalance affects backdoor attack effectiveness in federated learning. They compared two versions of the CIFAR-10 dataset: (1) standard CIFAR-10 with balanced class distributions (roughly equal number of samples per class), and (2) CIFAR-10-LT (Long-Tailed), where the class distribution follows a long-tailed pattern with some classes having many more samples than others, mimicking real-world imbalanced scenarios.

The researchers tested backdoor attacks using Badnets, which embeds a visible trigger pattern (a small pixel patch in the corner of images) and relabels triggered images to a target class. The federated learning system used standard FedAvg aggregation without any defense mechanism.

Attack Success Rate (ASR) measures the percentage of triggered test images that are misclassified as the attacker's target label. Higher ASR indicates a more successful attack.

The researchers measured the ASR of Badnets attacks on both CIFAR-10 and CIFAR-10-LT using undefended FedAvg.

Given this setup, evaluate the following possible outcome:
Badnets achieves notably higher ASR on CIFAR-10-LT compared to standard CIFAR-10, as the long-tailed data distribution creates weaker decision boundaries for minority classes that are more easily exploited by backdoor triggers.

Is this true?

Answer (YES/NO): NO